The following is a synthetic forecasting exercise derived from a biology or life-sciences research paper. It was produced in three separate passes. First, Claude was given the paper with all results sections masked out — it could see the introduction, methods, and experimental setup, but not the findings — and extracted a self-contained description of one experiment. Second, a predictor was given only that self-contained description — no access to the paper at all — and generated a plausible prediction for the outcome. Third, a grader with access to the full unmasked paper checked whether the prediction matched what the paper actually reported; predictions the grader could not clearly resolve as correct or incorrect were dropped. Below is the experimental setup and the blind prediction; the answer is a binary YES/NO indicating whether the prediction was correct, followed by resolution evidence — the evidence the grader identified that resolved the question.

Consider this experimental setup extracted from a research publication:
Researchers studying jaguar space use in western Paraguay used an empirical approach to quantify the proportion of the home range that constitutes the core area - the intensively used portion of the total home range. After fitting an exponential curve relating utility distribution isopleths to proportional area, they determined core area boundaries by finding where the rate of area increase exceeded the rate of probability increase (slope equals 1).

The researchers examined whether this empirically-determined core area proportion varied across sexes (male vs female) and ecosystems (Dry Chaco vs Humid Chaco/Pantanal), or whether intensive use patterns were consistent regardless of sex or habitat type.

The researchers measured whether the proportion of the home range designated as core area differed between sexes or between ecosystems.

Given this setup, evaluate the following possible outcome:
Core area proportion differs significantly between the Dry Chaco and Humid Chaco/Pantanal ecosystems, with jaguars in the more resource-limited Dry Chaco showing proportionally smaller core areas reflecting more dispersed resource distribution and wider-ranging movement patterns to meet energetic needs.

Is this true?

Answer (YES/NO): NO